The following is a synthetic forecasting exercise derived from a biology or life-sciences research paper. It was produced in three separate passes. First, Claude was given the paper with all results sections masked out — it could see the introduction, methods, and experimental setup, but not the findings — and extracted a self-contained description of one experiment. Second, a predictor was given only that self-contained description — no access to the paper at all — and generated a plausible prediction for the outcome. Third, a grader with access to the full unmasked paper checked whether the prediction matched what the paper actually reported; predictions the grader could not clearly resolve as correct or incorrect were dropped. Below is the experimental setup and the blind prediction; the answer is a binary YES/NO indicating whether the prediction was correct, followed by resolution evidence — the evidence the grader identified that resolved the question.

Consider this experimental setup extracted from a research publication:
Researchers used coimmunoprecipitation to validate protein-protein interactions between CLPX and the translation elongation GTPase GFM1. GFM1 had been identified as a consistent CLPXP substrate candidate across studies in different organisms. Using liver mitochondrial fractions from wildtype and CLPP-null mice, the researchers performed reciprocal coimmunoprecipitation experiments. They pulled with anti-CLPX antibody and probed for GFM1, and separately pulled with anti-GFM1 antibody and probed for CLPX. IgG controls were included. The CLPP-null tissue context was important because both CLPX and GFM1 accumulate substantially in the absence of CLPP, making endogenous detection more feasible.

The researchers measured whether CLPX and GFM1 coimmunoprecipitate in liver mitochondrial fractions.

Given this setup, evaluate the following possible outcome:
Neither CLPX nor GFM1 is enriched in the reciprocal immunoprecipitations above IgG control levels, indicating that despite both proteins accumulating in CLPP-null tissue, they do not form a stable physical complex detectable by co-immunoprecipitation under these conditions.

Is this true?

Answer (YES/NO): NO